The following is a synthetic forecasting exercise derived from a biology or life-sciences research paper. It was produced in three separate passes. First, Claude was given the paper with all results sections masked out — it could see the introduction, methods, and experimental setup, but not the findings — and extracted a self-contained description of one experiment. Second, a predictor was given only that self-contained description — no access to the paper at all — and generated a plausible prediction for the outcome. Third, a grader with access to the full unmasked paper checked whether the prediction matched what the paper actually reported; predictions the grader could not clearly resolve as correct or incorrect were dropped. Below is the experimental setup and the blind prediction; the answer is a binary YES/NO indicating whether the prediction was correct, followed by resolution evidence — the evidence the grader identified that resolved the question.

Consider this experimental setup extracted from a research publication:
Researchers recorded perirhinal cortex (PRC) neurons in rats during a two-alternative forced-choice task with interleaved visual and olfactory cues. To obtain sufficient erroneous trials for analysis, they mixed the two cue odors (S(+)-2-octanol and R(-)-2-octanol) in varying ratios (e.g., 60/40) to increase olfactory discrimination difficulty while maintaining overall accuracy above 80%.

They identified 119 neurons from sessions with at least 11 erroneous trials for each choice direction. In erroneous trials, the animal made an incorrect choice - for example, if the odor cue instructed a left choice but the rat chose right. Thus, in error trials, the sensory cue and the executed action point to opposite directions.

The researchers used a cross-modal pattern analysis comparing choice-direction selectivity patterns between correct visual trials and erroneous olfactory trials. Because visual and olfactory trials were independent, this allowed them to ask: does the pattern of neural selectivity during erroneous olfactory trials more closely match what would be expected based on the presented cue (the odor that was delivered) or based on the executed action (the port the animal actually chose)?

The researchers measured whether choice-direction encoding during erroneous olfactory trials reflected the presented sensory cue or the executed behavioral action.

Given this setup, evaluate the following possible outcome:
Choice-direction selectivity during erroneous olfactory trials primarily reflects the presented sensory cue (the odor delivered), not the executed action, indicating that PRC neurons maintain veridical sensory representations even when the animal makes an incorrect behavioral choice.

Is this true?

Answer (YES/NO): NO